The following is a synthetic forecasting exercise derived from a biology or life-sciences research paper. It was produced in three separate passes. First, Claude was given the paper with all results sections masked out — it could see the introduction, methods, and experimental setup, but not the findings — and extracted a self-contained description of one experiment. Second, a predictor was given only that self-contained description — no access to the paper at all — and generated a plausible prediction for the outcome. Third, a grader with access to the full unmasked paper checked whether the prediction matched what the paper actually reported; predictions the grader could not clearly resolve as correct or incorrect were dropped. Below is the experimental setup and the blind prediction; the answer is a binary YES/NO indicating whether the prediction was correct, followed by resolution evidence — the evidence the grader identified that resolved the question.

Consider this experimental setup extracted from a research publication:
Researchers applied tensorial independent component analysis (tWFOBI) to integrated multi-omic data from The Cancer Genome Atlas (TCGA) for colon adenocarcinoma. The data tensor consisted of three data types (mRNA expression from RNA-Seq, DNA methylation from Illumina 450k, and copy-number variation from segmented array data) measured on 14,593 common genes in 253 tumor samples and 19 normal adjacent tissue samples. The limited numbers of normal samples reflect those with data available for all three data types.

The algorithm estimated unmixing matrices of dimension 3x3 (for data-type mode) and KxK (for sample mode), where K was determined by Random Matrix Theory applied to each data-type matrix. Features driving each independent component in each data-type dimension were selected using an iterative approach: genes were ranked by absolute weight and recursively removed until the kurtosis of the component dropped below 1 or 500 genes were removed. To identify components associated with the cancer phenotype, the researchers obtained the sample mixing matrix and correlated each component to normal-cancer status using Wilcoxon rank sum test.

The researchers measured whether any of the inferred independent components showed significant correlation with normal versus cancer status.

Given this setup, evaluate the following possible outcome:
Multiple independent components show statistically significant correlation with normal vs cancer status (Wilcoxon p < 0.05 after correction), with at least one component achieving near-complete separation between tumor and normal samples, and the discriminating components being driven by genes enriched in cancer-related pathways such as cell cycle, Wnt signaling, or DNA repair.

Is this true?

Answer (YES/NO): NO